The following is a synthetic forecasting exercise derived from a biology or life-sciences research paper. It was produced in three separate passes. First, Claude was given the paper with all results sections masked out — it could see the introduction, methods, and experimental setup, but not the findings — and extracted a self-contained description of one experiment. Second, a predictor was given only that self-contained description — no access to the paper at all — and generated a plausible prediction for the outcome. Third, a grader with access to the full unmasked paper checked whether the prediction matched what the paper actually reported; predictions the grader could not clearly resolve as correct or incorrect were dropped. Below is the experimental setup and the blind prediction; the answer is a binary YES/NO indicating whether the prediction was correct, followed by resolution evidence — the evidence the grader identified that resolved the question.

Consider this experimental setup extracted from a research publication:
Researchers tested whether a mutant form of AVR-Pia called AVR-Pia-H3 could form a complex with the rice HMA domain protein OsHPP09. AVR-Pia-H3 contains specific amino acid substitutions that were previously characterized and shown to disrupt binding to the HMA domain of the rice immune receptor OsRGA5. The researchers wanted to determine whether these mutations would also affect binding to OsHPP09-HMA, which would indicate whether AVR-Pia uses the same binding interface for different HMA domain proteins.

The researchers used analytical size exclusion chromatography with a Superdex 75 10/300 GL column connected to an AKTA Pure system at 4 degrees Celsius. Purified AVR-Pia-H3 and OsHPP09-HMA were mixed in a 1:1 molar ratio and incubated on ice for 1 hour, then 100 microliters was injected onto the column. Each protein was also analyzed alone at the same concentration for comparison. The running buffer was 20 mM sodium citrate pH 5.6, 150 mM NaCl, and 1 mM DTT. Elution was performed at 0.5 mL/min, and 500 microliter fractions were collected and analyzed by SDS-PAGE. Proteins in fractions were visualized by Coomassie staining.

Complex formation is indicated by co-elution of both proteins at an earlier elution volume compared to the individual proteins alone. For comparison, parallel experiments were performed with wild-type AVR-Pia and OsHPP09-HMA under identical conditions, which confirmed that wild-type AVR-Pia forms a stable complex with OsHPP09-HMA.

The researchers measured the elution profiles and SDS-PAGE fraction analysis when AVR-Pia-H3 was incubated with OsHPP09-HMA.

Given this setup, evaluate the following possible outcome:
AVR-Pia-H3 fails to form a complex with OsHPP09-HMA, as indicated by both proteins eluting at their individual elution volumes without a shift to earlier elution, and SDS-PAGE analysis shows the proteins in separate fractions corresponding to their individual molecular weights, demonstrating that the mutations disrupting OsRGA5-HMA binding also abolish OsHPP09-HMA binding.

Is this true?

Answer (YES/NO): YES